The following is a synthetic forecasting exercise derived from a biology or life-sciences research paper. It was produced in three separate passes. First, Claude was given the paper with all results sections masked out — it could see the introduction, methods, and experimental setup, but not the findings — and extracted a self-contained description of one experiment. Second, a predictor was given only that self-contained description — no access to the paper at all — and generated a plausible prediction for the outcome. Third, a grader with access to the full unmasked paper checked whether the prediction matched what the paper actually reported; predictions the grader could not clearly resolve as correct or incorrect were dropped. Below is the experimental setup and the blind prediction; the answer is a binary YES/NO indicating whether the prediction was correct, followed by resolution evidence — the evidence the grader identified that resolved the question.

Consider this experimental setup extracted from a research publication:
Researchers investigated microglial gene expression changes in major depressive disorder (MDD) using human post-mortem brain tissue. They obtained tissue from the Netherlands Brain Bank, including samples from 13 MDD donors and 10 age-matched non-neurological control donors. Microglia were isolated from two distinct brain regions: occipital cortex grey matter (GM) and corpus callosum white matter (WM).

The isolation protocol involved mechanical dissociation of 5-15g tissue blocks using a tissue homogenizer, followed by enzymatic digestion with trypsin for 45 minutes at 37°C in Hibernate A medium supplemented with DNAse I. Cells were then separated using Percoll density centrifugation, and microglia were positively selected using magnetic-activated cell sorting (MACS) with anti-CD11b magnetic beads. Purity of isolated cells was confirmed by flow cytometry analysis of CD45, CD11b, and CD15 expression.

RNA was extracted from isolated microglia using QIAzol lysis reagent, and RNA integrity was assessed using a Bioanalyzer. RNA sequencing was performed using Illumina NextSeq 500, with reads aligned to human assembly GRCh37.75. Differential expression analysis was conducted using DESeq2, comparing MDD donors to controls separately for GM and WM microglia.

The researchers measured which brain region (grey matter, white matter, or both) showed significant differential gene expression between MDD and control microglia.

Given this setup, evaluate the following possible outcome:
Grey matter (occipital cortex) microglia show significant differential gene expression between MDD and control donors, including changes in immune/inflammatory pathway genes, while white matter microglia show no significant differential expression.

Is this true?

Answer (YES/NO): YES